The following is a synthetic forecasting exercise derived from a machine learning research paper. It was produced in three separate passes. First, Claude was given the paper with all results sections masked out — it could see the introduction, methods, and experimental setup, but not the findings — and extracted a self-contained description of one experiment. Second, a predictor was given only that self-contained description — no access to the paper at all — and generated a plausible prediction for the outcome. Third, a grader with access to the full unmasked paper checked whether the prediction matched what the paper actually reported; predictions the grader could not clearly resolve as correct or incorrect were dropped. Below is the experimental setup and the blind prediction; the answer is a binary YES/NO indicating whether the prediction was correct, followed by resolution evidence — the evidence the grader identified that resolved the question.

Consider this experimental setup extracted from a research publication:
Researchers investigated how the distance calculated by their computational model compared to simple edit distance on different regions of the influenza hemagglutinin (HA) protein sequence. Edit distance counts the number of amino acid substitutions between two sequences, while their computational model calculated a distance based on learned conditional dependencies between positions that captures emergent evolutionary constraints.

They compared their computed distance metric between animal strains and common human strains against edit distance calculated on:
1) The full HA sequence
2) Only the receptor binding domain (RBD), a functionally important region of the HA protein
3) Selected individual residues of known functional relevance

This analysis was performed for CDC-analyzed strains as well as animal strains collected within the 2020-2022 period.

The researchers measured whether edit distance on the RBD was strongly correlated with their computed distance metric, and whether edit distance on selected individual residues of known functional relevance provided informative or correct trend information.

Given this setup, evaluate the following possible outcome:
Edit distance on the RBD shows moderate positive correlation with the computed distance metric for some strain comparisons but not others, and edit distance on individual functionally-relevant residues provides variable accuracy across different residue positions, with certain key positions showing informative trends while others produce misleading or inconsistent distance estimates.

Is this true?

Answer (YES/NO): NO